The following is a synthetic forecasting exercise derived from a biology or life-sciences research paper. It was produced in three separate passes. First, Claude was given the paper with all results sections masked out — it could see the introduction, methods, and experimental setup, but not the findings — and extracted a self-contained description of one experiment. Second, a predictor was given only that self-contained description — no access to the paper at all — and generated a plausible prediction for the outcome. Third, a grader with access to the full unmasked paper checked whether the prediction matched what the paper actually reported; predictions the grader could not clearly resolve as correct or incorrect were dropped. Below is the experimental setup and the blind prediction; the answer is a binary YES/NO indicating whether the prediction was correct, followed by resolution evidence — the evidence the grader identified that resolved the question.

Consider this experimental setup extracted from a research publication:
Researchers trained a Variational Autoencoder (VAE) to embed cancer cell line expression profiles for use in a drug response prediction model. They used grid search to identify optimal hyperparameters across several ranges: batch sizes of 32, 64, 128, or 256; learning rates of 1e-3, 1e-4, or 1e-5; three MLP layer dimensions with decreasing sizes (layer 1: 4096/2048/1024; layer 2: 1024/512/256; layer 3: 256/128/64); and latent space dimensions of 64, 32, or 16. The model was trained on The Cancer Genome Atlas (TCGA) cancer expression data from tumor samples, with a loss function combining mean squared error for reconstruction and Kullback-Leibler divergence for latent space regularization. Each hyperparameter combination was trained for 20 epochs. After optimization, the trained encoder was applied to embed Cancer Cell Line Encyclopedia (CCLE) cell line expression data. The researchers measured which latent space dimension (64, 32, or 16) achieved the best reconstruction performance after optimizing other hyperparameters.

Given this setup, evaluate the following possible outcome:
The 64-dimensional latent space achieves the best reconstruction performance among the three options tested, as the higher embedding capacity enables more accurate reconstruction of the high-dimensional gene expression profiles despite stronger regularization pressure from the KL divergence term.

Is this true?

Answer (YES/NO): YES